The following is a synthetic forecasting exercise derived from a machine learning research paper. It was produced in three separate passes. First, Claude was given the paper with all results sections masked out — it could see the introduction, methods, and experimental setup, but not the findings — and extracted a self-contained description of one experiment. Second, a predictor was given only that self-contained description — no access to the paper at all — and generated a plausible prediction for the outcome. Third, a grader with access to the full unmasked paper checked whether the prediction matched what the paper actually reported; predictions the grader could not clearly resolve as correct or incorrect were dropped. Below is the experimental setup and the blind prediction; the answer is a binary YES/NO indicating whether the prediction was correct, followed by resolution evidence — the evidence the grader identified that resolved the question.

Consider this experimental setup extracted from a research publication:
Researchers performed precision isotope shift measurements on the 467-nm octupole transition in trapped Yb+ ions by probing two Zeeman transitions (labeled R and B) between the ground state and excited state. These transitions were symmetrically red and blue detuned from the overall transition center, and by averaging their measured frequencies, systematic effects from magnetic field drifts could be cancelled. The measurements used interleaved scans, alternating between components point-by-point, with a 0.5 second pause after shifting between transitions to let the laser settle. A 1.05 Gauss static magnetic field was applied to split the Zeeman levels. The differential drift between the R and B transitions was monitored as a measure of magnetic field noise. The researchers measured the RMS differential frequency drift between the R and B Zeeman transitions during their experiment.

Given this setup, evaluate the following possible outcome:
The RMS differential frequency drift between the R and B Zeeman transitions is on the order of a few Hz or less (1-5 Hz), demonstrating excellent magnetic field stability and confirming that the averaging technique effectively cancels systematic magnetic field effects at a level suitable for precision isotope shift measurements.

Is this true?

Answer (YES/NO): NO